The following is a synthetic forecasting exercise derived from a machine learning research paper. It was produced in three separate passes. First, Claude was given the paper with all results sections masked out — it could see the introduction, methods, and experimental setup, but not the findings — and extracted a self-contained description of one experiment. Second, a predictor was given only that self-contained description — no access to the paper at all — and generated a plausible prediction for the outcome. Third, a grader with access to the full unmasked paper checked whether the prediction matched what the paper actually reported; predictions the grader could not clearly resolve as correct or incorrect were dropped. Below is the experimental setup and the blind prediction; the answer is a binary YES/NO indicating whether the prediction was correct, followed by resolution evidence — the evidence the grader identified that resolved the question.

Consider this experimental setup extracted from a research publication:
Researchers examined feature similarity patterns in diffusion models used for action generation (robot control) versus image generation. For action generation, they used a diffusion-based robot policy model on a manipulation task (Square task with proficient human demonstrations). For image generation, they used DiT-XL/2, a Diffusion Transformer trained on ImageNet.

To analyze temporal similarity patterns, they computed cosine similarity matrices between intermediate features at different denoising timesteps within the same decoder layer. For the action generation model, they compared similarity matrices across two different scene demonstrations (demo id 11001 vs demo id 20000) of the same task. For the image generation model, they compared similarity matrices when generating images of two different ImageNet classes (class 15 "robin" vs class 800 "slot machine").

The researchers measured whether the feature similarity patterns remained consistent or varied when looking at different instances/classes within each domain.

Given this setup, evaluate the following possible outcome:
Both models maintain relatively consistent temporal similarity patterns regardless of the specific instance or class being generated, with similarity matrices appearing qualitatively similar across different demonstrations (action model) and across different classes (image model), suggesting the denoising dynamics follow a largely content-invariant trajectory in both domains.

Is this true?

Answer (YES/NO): NO